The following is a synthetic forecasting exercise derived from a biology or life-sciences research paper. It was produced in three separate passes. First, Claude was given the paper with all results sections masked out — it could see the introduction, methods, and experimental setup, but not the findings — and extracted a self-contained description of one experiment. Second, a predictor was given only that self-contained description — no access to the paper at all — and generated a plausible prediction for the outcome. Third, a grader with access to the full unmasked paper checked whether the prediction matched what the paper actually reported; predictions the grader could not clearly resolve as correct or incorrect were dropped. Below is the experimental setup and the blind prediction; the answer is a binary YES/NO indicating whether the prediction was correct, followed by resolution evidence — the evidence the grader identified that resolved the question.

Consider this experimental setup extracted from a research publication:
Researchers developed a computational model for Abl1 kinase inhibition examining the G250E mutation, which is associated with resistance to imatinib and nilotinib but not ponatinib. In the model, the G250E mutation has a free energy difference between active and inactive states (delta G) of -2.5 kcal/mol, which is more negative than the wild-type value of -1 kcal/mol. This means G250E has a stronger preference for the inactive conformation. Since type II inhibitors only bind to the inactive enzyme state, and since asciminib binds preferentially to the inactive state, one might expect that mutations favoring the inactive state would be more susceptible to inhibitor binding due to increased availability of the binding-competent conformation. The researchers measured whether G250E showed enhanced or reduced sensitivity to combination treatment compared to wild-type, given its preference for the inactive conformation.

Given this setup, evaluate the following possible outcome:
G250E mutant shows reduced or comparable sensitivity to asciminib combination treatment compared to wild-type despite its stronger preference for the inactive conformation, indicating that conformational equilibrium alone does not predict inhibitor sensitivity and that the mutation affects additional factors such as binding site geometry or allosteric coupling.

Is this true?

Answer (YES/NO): YES